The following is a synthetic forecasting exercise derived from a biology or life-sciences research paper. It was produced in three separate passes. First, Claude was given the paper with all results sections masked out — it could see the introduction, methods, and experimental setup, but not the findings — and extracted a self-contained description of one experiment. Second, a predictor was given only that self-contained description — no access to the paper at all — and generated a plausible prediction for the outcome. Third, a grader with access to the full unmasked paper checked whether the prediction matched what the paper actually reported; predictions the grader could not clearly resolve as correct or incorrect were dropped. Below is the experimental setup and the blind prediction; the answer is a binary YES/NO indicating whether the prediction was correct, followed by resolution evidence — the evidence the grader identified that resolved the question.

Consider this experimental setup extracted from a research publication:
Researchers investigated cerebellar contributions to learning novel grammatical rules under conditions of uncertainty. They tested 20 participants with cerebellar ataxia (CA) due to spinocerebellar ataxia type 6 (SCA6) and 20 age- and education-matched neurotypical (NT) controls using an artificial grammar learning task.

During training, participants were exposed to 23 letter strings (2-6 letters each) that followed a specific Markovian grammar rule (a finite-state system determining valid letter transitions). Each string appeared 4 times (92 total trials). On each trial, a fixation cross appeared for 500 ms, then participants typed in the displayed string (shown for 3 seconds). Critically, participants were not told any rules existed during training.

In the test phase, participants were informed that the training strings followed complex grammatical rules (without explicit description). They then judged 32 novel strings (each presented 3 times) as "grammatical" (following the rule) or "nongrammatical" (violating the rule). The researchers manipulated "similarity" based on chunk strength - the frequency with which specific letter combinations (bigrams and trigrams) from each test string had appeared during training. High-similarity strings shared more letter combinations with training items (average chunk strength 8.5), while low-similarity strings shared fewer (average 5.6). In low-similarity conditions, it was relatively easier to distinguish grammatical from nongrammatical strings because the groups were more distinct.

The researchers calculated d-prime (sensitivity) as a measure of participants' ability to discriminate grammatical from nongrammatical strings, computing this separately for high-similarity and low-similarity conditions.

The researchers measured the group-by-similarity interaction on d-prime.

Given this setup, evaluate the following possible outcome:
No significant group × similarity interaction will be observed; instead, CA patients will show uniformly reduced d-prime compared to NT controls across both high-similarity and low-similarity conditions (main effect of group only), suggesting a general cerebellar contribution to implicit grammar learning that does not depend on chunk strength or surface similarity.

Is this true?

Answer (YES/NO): NO